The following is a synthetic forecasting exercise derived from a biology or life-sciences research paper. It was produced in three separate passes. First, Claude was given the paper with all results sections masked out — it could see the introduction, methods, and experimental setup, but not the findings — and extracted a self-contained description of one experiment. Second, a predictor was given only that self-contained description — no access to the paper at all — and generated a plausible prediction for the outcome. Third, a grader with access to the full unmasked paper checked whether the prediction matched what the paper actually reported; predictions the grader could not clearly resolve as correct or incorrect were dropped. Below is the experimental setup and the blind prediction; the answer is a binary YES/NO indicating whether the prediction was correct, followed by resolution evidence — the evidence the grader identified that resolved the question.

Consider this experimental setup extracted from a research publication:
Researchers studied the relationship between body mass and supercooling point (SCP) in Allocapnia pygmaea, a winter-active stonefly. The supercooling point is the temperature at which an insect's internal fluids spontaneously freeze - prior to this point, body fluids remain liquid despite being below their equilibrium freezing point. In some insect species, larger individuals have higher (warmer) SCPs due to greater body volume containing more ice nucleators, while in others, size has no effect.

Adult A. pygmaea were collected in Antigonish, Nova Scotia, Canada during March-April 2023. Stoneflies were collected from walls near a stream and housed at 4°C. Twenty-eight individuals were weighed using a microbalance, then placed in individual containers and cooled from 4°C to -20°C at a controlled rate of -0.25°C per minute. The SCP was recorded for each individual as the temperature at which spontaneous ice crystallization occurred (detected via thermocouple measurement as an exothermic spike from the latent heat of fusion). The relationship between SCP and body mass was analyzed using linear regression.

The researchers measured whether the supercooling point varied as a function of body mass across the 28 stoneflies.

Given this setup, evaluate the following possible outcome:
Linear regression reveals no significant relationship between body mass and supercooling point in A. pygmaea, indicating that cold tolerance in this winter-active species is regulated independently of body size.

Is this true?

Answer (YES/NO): YES